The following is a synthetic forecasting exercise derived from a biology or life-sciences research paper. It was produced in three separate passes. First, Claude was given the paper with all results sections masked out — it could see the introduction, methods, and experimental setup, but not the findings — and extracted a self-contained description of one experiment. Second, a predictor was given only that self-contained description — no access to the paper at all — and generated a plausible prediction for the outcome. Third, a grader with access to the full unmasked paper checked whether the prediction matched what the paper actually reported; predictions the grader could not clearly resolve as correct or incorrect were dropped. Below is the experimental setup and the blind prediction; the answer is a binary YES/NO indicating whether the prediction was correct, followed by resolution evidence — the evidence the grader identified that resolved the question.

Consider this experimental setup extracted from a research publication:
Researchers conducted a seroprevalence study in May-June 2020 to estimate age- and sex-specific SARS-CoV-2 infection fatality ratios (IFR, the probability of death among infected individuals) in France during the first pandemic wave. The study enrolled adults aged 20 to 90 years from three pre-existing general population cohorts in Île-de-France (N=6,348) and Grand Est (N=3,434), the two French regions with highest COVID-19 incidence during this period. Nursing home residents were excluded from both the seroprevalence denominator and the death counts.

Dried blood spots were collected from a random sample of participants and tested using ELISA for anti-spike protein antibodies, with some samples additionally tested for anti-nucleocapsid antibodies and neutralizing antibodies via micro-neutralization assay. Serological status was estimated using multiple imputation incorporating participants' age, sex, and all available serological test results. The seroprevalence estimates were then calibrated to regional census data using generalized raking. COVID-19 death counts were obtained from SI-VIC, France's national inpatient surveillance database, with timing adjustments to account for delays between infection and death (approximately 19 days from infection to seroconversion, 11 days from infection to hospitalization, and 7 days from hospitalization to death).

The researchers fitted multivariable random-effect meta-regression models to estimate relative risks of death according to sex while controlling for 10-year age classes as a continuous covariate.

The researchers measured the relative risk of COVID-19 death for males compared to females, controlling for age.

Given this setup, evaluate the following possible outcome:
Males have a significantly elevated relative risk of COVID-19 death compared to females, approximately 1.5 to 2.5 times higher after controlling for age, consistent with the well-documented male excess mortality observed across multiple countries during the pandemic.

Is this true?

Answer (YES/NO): YES